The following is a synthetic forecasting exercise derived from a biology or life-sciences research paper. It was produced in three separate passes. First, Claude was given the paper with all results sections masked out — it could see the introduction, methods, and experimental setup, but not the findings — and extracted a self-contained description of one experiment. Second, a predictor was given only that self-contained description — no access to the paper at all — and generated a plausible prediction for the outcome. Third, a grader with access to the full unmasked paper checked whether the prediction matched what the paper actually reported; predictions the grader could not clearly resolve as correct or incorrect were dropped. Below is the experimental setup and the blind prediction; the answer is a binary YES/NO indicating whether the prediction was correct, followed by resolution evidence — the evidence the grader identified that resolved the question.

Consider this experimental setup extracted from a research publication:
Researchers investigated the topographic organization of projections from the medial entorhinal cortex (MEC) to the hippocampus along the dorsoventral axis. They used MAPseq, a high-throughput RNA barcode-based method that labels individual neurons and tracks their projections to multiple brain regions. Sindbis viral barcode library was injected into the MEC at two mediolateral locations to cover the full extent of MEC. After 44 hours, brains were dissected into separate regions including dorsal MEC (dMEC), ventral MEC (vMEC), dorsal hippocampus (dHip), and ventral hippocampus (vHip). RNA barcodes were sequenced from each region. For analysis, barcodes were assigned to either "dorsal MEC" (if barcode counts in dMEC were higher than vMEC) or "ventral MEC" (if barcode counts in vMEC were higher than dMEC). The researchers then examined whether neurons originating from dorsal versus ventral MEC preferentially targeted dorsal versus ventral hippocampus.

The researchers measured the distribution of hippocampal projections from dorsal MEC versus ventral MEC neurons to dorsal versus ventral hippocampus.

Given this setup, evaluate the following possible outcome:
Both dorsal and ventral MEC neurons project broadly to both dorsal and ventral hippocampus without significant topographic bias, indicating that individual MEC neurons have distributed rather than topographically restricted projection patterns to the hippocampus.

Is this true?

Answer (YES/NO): NO